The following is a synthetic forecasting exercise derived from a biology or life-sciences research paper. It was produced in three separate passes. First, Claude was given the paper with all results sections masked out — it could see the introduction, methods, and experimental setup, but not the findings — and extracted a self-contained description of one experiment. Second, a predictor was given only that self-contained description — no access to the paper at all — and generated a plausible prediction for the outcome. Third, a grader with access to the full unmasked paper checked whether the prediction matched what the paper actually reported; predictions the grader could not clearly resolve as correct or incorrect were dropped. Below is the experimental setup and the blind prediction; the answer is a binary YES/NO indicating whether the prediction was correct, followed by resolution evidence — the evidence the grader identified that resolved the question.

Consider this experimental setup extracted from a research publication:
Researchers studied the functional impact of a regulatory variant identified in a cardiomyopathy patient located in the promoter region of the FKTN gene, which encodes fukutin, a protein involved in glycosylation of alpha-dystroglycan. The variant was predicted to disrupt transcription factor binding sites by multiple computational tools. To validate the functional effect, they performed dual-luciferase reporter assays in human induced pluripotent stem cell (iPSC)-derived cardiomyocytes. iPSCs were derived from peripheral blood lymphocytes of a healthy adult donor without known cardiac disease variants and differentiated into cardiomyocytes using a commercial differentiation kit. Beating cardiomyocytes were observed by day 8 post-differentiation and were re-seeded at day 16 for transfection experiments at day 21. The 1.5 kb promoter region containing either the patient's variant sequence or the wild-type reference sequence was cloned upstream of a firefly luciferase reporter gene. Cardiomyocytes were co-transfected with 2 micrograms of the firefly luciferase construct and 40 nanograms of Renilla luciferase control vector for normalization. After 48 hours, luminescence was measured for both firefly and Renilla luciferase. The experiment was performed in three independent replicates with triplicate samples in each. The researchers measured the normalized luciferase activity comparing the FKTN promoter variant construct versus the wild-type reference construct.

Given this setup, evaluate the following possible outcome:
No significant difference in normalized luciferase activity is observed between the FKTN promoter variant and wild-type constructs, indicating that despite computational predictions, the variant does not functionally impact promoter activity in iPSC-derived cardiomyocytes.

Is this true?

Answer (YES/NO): NO